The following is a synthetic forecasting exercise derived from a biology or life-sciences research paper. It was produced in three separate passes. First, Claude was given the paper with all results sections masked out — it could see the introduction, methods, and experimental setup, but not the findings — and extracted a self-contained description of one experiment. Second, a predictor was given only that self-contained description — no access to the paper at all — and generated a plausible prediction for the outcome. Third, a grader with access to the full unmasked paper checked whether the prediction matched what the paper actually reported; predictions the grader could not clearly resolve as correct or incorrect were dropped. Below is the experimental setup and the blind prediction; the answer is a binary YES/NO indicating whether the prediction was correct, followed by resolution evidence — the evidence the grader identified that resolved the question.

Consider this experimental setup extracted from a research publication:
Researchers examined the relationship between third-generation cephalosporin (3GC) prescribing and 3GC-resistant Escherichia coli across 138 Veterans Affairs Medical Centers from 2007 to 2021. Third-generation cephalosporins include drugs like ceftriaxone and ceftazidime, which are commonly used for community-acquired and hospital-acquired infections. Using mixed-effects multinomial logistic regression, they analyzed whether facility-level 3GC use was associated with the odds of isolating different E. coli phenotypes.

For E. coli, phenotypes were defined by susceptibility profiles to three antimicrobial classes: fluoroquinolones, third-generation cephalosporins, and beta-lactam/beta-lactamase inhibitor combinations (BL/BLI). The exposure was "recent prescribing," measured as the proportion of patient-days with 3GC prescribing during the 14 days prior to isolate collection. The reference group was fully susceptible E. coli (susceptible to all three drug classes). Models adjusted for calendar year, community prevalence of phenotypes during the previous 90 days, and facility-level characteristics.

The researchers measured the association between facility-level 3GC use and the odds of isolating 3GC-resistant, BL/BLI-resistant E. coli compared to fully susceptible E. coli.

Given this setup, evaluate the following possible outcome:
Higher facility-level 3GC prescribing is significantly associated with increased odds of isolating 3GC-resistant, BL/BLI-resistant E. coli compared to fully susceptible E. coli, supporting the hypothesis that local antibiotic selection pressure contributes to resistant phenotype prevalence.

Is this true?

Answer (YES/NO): YES